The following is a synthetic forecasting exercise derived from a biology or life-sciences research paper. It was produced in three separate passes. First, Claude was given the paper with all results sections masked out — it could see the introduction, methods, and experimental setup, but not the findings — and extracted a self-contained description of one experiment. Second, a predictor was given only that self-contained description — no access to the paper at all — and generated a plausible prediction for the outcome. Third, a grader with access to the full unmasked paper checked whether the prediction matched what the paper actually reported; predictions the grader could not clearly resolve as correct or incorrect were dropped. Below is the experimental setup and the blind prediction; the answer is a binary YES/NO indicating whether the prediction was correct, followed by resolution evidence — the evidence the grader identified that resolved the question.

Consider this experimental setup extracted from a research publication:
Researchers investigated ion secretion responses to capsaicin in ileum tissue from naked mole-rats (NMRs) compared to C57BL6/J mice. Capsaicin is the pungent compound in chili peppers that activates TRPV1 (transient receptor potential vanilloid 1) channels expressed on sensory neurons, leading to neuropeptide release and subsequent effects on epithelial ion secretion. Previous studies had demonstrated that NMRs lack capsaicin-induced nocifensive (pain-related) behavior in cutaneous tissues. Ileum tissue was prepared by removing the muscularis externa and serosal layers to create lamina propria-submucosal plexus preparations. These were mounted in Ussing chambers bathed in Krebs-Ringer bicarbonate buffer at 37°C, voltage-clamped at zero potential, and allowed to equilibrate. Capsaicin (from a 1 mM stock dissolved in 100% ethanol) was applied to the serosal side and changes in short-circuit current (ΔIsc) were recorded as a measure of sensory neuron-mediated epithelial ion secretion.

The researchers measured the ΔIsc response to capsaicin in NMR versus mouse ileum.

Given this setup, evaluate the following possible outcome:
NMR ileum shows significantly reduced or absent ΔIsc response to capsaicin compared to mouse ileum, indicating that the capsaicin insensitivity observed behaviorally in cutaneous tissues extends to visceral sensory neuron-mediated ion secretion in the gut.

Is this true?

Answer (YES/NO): YES